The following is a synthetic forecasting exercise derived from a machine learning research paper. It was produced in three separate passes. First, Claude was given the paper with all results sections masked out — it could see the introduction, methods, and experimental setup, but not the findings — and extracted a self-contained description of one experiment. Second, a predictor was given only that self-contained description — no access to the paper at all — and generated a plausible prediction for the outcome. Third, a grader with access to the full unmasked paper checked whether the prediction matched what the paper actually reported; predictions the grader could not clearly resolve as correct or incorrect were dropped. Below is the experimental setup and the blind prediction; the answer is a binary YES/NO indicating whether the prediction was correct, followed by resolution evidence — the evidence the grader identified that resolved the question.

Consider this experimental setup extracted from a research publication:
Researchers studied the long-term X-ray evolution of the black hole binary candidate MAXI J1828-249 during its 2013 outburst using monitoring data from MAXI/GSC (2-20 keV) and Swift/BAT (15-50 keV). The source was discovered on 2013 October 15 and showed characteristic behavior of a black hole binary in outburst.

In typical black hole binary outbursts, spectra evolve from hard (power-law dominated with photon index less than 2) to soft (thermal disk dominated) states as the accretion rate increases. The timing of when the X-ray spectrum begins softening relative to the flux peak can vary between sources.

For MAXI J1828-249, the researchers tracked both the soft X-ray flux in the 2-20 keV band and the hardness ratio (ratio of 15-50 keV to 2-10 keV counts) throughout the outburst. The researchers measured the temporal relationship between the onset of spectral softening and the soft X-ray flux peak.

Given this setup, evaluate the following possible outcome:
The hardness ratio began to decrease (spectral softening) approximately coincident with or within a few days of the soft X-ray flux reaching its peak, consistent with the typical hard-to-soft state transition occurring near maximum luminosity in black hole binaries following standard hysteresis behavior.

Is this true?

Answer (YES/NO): NO